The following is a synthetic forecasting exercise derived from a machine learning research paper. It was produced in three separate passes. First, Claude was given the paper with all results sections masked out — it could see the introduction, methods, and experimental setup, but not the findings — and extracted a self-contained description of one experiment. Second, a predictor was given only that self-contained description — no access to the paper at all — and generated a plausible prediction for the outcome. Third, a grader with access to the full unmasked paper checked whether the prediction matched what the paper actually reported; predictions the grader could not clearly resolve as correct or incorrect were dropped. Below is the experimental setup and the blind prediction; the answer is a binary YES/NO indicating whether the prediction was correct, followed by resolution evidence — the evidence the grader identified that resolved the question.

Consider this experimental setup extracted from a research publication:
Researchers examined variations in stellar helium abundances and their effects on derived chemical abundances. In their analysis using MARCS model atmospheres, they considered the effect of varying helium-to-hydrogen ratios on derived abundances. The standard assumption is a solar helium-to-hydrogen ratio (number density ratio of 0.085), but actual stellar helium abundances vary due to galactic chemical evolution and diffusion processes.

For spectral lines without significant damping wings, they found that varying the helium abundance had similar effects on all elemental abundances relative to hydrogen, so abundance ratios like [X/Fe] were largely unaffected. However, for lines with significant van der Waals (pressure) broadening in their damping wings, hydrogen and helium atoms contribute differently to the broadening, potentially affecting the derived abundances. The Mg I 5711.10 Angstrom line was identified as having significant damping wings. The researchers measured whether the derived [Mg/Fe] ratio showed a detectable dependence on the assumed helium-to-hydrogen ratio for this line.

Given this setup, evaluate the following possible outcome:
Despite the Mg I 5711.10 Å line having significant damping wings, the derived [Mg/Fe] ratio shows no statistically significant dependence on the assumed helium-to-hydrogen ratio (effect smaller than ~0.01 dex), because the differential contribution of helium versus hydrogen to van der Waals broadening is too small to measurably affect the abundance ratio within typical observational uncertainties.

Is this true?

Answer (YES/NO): YES